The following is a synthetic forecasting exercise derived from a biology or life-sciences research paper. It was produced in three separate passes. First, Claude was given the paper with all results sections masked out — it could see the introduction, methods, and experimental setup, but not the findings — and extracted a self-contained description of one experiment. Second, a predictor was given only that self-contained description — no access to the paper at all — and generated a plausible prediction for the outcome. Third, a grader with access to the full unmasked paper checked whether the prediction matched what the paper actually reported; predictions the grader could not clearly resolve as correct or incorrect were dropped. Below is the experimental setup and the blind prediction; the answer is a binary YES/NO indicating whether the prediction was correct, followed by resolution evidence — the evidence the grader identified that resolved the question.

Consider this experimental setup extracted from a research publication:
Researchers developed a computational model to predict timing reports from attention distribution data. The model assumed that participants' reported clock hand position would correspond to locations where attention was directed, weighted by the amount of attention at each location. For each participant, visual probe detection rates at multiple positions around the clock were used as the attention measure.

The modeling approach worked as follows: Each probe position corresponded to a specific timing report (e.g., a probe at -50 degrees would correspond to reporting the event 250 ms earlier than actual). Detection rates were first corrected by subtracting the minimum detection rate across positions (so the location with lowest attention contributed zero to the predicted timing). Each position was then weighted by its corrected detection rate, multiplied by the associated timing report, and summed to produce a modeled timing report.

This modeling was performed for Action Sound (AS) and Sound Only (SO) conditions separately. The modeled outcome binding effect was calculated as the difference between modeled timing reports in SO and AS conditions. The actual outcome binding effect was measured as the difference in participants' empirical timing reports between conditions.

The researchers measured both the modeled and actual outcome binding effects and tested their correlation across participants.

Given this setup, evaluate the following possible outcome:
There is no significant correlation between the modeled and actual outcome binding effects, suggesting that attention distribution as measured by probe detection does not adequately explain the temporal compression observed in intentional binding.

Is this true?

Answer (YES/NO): NO